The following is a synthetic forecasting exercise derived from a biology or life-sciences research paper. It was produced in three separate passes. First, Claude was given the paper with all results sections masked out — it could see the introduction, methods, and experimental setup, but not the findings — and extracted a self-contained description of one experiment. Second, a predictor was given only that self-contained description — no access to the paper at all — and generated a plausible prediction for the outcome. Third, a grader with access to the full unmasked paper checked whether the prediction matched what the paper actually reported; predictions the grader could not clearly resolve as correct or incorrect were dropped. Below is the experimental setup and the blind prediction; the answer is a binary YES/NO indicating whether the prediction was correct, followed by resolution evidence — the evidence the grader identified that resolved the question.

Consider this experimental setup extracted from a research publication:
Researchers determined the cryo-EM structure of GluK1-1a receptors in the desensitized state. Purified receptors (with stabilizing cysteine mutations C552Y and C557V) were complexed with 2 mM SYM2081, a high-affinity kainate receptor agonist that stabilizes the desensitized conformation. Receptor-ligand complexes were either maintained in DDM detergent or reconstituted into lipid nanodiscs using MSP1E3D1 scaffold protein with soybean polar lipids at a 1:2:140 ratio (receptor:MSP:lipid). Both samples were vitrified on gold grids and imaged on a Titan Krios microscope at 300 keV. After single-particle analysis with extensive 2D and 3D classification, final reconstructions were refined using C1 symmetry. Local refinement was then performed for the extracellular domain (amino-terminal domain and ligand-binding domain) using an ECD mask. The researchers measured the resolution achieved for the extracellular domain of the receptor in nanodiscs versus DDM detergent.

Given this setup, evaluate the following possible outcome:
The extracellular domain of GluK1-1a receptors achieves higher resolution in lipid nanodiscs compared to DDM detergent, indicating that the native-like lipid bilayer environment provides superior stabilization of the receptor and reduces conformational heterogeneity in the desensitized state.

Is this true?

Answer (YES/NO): NO